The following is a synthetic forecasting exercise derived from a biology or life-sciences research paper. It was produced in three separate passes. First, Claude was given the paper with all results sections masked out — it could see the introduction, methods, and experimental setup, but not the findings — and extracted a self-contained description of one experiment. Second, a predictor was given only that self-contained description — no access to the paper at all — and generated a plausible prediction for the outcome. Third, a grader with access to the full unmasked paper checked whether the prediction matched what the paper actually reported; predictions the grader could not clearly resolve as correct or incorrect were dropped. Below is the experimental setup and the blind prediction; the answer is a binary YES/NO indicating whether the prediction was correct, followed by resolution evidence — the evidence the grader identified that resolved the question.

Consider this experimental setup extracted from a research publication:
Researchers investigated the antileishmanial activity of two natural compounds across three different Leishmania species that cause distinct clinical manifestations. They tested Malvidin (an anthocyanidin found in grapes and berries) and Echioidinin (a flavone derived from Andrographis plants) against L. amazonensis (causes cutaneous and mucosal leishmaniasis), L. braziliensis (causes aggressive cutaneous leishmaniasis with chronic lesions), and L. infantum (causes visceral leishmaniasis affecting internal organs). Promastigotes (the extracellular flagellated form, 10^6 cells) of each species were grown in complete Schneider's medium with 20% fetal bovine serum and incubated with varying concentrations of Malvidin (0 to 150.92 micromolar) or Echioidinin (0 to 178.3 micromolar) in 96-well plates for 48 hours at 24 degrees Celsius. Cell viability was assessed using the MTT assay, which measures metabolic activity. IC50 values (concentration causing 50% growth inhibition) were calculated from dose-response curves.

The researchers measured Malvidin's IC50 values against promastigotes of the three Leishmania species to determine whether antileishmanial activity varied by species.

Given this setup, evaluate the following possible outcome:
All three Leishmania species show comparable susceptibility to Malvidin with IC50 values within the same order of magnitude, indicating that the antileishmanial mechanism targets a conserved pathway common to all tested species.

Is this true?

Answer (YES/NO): YES